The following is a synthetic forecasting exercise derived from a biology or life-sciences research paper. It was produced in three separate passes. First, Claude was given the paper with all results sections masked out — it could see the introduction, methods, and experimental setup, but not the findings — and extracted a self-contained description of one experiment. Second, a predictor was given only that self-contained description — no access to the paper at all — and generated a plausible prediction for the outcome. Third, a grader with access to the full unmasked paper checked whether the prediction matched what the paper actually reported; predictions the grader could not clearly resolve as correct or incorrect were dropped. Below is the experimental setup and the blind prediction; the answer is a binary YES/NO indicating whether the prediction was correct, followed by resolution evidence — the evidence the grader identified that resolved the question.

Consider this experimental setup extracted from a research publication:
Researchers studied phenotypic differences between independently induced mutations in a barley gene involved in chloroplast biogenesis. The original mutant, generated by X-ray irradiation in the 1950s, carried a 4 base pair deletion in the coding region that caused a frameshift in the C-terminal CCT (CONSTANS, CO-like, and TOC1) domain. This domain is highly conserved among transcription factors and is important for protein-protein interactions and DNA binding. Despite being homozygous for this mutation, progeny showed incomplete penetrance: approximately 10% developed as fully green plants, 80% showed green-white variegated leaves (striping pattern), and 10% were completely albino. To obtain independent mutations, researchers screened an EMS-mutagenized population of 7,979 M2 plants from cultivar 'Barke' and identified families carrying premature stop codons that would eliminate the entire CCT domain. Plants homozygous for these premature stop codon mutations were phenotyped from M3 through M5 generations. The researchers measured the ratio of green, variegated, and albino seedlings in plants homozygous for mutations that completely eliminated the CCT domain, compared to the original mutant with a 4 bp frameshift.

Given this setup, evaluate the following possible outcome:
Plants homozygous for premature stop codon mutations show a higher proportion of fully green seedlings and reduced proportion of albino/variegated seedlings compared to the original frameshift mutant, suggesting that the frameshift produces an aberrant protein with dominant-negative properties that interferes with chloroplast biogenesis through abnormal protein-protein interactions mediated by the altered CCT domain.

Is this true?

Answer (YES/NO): NO